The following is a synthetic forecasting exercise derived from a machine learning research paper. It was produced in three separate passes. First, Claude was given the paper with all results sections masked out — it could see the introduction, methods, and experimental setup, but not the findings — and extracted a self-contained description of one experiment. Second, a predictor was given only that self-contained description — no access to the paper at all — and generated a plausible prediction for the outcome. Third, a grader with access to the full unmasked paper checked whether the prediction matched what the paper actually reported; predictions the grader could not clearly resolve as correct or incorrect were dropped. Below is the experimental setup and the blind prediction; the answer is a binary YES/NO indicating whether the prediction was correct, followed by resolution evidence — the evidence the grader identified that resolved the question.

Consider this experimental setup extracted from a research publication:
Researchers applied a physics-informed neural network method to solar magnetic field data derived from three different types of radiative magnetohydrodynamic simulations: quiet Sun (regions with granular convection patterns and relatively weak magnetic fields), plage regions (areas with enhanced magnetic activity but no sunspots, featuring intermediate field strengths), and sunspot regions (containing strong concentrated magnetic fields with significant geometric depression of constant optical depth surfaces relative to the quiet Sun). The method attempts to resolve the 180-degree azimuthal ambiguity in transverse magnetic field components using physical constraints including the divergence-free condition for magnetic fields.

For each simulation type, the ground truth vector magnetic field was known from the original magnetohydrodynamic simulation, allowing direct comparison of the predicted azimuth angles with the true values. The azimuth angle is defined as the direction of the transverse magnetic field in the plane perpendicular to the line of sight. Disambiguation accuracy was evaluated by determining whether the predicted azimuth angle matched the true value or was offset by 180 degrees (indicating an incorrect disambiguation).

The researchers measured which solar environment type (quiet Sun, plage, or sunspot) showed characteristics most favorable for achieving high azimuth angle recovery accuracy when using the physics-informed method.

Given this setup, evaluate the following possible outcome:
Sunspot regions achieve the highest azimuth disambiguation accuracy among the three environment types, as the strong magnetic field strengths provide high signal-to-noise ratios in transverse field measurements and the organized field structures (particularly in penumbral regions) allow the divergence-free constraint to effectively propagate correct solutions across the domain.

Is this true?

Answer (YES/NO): YES